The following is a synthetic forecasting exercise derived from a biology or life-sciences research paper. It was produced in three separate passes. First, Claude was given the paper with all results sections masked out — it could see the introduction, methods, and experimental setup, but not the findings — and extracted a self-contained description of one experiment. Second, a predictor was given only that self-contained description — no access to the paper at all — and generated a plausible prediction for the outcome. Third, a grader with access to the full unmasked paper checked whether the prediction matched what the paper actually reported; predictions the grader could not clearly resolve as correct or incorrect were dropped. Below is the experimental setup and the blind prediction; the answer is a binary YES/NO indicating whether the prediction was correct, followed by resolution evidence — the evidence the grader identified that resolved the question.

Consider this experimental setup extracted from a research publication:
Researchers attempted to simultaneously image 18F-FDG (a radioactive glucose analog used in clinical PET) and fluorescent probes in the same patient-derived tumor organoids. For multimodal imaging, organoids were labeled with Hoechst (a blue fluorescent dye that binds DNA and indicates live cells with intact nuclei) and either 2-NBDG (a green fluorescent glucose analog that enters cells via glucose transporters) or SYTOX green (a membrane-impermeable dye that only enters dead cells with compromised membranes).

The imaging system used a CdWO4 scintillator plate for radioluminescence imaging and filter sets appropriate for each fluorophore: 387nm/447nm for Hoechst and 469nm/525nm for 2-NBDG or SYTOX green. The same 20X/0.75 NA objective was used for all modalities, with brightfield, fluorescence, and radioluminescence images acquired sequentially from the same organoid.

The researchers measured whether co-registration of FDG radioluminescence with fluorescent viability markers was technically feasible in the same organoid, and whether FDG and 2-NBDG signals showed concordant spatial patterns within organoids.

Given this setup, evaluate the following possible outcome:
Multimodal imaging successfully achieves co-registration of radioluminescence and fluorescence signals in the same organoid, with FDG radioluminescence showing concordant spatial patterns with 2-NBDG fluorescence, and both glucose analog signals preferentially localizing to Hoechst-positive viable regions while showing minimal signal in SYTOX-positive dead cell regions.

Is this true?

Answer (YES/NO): NO